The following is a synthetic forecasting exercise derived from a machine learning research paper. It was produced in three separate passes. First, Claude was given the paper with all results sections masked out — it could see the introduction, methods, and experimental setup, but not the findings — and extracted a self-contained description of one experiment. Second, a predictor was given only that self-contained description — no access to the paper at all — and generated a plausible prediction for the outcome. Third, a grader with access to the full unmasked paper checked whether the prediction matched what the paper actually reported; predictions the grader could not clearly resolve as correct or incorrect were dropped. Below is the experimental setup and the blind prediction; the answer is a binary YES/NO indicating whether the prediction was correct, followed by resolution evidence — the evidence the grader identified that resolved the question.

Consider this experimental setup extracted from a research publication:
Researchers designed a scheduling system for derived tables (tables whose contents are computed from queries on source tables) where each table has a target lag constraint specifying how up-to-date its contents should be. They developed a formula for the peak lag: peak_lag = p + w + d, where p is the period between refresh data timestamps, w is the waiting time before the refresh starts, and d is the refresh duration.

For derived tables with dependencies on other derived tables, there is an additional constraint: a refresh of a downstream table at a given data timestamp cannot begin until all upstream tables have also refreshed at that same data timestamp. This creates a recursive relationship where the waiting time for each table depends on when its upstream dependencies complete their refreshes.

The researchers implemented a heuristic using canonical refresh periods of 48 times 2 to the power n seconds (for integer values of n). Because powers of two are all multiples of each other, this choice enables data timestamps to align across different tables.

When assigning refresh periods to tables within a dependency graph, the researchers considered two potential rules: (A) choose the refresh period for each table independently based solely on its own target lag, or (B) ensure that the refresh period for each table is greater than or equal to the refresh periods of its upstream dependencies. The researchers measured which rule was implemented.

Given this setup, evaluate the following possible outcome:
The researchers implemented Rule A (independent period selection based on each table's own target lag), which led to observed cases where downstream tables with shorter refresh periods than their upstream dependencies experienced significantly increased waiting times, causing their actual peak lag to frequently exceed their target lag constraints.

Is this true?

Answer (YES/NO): NO